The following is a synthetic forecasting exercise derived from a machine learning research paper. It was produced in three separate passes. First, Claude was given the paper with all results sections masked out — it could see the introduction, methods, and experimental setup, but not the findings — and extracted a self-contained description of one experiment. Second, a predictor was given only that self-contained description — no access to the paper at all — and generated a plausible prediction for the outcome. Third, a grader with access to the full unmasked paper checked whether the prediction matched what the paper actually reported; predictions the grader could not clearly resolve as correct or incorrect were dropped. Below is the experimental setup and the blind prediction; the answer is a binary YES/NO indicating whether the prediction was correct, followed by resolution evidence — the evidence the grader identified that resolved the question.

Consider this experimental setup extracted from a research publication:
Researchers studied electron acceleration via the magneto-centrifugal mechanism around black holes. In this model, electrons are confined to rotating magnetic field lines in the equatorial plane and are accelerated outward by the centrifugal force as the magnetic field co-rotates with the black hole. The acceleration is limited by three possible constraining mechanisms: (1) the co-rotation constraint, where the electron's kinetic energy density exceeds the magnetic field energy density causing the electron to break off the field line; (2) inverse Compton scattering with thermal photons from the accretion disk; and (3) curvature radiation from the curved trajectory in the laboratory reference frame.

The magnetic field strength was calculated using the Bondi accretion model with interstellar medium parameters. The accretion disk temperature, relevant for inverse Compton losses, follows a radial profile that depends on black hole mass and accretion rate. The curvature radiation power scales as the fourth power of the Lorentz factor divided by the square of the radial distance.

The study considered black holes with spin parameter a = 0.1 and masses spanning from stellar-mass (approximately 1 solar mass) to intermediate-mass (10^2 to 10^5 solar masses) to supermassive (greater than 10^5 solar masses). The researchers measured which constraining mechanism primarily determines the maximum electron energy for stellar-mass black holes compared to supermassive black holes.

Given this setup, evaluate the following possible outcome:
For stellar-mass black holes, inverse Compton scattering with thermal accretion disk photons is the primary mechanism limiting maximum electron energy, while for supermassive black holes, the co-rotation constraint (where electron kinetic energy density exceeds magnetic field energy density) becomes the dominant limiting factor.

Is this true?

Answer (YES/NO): NO